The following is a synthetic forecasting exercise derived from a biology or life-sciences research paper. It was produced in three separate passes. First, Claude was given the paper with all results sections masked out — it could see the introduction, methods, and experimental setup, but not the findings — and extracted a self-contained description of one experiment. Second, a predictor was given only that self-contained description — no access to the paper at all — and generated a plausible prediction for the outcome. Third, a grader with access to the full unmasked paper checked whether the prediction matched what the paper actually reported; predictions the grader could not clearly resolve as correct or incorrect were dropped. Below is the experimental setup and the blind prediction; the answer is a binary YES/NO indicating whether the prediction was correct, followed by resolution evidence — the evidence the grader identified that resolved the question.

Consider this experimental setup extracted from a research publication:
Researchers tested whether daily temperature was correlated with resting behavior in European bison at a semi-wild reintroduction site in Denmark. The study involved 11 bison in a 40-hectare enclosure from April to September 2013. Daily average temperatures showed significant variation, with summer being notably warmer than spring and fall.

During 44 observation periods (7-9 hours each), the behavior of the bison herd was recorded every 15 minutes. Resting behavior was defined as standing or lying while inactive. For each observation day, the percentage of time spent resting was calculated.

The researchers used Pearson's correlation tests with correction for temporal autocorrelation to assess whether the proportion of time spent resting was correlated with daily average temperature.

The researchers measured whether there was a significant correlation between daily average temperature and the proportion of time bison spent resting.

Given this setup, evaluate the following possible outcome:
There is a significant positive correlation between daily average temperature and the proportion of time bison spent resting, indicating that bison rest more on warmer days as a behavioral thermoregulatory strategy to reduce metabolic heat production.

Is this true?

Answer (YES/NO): YES